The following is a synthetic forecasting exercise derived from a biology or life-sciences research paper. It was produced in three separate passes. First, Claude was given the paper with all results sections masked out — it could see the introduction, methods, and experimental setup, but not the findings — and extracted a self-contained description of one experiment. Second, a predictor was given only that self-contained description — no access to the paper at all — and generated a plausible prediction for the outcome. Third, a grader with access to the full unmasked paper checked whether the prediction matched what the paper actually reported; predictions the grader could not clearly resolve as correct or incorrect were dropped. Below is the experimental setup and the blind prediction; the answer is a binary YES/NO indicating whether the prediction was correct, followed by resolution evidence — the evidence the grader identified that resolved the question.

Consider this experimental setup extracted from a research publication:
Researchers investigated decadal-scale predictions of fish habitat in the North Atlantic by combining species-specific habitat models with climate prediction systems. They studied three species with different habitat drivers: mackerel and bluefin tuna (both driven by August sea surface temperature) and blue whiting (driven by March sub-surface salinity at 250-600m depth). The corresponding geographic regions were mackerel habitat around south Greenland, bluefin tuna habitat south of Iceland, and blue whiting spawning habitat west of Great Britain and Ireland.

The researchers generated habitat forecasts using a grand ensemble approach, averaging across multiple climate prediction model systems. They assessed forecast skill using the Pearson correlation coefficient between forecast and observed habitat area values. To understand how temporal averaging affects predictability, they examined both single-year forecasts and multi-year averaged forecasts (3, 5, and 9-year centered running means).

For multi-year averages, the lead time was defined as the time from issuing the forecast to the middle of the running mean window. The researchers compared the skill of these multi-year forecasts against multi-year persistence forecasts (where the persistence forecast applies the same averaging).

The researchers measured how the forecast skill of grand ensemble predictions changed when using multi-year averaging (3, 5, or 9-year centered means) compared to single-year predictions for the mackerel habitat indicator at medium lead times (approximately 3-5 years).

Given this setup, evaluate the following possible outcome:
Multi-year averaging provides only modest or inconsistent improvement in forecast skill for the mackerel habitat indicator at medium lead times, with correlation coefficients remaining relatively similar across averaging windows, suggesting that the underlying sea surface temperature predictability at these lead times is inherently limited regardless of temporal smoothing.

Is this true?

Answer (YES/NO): NO